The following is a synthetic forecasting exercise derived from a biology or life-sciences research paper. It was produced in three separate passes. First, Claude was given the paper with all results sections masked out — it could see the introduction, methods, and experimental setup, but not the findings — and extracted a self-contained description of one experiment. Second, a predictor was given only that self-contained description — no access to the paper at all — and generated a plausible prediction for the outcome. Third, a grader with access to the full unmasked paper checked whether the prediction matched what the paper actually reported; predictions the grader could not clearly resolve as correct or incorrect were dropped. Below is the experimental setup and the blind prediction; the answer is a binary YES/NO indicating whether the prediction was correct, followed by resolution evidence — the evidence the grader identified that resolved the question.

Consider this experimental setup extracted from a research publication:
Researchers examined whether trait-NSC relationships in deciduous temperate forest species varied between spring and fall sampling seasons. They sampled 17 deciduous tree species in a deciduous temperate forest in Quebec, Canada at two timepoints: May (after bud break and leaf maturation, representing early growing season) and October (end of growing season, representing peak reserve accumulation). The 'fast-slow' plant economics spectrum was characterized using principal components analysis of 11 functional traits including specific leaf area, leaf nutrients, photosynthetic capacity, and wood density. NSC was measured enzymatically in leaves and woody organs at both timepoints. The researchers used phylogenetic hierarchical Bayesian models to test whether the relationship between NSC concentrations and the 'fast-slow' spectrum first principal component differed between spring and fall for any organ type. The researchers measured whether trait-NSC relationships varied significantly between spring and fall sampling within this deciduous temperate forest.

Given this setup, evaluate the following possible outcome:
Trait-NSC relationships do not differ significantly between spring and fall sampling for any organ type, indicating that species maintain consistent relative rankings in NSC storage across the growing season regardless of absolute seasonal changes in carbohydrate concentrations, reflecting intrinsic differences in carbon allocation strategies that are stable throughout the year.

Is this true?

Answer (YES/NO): NO